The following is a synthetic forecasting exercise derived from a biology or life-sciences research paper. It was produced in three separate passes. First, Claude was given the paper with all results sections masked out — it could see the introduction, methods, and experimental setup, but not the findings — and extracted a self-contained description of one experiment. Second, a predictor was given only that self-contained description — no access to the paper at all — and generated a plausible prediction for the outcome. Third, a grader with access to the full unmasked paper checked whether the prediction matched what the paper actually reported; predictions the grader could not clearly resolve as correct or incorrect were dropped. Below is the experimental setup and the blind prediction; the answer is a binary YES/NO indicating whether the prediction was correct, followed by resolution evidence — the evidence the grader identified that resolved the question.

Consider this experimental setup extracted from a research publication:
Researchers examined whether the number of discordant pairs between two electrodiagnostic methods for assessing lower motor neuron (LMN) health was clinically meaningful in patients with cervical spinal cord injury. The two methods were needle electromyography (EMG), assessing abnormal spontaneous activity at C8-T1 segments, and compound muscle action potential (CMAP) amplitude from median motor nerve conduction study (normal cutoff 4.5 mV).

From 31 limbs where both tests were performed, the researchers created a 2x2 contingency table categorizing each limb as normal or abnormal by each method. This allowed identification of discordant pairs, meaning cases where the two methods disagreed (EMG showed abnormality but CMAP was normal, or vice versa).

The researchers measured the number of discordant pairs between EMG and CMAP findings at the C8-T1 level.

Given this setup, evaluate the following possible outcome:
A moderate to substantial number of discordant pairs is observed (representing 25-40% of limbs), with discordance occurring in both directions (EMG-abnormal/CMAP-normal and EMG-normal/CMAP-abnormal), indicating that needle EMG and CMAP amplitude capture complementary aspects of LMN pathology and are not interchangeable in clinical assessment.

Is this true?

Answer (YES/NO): NO